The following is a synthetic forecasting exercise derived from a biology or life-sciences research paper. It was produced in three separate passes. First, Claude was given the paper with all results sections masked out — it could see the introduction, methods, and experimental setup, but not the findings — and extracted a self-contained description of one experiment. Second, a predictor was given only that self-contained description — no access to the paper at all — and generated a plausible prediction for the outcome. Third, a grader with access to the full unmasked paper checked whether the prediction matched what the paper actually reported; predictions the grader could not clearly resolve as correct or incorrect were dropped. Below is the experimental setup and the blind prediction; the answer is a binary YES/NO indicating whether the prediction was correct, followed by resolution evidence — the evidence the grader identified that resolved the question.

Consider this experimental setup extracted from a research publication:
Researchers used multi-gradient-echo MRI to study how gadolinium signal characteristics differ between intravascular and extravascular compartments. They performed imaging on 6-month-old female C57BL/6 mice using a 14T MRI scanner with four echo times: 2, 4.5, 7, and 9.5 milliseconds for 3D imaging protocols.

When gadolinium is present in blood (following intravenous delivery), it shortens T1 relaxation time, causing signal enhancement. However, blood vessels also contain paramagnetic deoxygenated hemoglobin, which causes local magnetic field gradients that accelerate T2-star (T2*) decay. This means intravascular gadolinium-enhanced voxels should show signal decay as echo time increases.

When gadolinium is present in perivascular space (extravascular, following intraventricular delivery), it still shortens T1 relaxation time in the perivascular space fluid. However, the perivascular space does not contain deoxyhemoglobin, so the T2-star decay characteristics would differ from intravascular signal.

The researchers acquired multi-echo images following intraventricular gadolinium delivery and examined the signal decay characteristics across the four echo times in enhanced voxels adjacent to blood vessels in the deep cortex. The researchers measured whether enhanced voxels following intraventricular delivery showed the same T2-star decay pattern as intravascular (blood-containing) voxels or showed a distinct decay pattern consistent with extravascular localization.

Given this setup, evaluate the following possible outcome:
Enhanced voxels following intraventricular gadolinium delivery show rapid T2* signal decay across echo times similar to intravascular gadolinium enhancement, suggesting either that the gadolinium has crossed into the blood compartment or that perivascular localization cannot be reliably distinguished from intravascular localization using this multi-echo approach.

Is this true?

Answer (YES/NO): NO